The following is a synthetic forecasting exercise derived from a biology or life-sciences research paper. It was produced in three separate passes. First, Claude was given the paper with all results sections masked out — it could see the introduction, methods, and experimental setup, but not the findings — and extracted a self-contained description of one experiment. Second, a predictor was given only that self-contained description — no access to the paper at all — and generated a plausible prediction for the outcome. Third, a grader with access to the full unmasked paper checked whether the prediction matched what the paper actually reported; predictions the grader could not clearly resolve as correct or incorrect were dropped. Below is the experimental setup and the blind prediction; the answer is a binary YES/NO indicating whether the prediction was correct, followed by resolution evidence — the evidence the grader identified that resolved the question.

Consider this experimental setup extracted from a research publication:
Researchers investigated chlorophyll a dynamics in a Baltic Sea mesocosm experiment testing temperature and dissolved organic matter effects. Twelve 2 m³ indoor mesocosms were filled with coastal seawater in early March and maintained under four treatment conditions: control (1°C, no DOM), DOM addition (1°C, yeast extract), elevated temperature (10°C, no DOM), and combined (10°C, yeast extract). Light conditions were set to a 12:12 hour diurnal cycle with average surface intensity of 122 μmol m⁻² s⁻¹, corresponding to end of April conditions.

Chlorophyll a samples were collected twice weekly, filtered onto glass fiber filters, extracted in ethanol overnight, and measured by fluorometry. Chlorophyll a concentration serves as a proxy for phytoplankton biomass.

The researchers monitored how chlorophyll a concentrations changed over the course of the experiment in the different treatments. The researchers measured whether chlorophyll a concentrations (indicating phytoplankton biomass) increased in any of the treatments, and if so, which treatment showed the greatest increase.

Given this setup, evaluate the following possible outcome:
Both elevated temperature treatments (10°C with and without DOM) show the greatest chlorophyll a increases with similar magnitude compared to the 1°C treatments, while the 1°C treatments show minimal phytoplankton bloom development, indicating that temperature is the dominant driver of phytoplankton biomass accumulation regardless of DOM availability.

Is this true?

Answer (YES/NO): NO